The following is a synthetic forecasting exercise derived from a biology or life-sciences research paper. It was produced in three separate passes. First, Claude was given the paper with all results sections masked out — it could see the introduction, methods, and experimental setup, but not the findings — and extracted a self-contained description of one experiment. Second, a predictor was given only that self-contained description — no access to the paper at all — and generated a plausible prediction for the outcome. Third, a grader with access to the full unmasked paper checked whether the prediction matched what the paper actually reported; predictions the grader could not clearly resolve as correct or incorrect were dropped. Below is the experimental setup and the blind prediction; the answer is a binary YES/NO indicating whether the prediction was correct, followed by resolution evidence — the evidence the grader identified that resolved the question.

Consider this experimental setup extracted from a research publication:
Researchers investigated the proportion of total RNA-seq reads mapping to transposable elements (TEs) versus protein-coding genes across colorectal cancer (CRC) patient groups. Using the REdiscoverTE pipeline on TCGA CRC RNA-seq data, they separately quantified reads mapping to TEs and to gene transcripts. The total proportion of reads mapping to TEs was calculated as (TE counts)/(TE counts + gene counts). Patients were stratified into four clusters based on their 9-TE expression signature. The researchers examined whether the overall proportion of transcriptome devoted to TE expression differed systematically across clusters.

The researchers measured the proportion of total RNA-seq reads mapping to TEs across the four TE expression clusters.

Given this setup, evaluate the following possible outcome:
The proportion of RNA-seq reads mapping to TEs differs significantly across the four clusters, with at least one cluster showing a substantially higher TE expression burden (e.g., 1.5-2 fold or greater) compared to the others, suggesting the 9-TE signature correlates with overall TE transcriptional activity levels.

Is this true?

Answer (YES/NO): YES